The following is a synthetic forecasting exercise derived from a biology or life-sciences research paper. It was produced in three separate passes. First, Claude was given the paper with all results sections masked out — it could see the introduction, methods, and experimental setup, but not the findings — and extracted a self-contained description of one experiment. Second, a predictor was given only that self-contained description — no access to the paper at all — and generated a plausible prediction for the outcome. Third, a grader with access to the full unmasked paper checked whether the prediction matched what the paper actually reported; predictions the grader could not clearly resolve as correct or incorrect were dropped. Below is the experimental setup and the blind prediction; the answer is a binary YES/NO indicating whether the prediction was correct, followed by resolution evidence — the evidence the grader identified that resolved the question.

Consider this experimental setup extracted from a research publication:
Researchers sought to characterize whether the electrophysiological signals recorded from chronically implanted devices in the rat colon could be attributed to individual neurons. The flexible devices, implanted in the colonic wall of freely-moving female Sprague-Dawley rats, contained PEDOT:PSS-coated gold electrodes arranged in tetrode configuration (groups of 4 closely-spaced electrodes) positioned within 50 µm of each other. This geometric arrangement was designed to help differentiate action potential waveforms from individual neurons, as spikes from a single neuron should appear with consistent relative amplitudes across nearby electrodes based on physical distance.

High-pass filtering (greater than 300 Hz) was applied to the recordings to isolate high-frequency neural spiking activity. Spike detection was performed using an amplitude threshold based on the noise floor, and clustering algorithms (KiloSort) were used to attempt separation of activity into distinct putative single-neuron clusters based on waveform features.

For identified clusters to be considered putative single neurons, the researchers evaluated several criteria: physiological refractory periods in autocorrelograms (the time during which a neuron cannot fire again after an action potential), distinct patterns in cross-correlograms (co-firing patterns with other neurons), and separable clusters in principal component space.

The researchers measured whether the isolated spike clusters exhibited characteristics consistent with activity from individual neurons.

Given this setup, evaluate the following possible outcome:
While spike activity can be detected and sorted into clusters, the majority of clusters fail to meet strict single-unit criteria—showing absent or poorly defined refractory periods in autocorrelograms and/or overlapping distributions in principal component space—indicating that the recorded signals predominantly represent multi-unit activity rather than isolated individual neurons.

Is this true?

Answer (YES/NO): NO